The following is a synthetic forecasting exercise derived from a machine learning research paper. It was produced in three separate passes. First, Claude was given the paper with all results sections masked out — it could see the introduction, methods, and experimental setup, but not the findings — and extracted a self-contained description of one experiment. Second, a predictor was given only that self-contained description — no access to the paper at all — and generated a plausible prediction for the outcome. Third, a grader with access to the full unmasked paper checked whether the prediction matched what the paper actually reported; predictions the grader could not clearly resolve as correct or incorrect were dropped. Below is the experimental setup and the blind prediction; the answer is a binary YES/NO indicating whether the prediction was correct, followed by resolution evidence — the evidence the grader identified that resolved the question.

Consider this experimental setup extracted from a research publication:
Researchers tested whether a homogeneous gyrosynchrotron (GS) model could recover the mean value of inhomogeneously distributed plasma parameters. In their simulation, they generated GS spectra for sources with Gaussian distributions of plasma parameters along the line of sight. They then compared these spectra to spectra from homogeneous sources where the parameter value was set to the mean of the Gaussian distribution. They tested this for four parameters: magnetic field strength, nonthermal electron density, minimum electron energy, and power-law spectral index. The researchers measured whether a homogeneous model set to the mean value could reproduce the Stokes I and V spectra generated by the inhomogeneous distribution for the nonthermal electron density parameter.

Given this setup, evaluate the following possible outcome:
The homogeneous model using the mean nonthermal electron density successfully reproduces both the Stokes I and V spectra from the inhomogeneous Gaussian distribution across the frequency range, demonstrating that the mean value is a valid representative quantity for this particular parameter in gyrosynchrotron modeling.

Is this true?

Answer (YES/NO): YES